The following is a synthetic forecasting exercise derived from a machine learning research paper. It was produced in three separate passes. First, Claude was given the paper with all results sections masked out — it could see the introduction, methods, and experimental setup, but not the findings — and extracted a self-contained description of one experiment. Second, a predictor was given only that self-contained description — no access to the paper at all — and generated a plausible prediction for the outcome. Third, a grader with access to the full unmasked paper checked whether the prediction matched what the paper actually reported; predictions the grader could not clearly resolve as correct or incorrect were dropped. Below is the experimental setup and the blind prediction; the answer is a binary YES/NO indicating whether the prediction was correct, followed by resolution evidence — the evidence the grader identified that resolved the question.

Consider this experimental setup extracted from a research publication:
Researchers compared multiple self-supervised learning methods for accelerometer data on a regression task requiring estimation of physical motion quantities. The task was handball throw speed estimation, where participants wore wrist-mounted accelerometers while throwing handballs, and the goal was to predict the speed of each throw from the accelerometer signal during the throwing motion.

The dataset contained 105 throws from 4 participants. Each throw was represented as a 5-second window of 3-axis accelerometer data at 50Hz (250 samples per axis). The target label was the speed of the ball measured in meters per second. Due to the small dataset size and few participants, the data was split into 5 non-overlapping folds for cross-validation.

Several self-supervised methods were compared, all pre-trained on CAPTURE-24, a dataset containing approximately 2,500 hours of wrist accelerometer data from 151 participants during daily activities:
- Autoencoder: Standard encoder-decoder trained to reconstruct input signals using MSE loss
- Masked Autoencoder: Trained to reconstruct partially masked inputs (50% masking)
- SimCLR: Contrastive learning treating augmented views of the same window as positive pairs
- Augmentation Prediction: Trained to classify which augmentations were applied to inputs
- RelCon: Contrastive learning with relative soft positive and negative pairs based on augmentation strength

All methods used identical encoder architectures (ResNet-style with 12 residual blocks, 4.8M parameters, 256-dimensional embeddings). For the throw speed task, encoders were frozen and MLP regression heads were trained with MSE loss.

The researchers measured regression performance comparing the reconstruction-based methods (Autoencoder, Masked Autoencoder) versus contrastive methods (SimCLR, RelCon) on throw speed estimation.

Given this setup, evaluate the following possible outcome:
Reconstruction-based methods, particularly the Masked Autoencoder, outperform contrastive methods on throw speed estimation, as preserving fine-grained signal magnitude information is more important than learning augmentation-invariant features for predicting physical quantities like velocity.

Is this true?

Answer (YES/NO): NO